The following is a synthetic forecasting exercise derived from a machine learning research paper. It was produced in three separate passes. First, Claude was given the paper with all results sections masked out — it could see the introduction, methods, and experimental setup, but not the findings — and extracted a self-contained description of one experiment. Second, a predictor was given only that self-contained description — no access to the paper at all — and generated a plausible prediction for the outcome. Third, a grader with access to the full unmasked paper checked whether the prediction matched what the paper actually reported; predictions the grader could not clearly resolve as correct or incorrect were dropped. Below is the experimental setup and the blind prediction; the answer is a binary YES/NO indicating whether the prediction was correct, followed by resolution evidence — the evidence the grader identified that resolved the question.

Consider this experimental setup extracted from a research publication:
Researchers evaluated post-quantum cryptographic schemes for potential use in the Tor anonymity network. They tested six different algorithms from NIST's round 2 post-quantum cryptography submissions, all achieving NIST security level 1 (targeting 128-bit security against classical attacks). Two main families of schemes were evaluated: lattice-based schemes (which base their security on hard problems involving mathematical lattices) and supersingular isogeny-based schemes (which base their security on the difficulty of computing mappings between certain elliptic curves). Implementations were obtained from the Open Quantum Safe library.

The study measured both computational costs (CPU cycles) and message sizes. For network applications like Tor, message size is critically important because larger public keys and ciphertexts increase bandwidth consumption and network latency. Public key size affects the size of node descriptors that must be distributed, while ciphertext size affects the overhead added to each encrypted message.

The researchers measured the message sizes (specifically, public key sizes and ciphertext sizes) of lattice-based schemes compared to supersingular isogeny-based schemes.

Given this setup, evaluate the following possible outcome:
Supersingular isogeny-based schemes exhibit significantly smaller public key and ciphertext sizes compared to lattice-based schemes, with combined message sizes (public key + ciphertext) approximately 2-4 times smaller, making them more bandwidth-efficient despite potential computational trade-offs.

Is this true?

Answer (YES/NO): NO